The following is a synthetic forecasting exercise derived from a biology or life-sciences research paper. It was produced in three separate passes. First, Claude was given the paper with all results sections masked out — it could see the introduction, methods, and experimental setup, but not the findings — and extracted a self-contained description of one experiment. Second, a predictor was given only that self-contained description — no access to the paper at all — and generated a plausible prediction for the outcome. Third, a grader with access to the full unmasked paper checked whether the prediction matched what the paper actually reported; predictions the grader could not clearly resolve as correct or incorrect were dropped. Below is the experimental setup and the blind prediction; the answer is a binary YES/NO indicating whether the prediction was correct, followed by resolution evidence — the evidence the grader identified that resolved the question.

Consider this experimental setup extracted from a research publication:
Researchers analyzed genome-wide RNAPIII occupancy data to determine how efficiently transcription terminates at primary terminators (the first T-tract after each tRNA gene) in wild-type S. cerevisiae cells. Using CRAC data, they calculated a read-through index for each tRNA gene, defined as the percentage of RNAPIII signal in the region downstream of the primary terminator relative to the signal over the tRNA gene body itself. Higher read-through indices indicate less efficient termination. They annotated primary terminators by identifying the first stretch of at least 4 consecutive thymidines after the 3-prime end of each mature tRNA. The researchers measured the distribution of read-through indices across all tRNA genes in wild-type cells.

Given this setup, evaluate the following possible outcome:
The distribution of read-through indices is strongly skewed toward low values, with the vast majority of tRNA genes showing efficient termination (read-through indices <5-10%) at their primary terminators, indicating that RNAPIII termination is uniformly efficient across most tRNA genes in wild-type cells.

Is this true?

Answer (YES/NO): NO